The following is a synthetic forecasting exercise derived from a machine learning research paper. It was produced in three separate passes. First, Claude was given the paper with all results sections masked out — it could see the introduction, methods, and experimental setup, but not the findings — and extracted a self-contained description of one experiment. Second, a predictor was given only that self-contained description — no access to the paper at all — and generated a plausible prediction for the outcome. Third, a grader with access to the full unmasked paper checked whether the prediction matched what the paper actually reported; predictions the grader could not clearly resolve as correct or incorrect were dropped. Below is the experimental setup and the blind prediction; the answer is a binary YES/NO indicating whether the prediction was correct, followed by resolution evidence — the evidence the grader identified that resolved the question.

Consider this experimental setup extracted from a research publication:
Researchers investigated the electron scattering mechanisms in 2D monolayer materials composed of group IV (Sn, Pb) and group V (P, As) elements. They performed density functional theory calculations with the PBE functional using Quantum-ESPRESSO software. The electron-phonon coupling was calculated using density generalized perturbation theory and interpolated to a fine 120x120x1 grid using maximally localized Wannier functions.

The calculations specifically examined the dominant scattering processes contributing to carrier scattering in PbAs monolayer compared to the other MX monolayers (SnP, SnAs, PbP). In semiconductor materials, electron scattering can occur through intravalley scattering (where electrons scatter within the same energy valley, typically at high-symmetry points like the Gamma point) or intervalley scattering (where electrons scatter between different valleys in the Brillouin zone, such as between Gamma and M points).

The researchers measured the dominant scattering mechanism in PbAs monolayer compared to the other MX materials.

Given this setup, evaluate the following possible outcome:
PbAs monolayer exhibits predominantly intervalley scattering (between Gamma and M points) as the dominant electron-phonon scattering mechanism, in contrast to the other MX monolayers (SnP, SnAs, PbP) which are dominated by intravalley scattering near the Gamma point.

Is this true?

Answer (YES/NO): YES